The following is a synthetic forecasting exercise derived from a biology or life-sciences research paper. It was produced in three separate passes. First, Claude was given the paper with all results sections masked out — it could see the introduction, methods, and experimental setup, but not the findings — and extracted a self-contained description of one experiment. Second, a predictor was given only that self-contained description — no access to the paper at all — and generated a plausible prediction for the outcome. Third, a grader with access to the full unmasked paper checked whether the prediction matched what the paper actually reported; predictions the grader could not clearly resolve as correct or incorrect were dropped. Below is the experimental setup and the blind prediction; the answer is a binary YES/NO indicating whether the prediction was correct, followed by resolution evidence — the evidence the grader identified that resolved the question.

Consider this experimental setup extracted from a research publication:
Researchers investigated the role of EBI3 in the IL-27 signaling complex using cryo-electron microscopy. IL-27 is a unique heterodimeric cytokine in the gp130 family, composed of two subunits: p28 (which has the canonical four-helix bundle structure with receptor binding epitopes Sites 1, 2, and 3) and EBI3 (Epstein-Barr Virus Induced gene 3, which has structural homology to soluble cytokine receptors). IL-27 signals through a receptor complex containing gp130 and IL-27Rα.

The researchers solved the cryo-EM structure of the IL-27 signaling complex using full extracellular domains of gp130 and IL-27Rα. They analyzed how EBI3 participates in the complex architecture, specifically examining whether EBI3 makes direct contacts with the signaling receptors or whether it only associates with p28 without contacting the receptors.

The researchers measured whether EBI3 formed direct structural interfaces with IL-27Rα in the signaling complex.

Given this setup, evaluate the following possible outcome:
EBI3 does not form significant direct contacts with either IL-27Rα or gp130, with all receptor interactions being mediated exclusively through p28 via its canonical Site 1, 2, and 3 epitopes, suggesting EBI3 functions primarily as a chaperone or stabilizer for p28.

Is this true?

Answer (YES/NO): NO